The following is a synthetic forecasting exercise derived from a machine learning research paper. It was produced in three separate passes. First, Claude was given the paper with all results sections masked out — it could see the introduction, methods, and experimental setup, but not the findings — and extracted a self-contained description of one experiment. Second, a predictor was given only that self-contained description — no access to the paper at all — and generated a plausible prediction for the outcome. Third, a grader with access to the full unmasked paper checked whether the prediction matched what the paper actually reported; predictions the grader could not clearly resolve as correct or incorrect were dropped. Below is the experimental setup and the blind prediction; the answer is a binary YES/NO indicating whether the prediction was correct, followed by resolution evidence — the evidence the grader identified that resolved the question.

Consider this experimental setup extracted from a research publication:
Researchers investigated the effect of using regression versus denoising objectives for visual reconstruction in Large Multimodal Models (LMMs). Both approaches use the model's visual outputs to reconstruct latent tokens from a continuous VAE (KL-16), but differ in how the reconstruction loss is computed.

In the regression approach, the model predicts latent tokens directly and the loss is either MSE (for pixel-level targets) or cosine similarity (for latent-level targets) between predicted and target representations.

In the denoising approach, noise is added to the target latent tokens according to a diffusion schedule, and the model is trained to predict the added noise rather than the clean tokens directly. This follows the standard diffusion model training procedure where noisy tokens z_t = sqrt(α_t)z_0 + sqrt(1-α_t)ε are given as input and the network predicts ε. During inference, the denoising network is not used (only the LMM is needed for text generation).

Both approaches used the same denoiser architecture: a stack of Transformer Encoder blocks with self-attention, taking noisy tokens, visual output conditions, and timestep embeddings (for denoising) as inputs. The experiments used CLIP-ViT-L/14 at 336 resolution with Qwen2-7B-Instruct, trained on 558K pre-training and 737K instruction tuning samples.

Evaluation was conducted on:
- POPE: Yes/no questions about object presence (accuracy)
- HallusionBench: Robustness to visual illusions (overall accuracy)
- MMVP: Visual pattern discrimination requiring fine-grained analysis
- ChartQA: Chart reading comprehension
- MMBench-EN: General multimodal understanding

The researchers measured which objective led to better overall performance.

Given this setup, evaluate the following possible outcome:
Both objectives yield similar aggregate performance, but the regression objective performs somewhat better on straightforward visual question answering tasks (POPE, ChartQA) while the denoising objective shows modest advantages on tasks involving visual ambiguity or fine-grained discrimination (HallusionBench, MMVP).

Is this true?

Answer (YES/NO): NO